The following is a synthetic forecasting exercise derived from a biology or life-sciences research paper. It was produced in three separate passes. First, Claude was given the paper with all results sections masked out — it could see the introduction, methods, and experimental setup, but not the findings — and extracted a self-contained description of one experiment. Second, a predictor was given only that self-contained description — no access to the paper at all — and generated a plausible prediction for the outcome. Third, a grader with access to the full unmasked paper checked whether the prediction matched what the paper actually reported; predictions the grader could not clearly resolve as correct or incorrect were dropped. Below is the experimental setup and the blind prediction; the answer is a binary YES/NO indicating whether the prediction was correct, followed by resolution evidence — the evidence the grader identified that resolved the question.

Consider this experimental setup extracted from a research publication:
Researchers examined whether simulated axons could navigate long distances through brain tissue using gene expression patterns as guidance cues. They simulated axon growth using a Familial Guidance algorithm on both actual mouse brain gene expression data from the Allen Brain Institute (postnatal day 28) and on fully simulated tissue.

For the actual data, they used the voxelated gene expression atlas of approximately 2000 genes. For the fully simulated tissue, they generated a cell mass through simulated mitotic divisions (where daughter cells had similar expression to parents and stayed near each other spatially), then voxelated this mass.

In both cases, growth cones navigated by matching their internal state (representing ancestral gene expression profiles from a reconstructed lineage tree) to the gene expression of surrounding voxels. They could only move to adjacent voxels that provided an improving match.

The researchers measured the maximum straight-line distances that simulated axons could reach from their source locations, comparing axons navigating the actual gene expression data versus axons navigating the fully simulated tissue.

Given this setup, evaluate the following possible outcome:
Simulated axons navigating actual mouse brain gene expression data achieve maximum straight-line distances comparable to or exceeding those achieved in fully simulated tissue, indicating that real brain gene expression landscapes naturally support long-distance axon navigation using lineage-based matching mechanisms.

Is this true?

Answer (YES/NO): YES